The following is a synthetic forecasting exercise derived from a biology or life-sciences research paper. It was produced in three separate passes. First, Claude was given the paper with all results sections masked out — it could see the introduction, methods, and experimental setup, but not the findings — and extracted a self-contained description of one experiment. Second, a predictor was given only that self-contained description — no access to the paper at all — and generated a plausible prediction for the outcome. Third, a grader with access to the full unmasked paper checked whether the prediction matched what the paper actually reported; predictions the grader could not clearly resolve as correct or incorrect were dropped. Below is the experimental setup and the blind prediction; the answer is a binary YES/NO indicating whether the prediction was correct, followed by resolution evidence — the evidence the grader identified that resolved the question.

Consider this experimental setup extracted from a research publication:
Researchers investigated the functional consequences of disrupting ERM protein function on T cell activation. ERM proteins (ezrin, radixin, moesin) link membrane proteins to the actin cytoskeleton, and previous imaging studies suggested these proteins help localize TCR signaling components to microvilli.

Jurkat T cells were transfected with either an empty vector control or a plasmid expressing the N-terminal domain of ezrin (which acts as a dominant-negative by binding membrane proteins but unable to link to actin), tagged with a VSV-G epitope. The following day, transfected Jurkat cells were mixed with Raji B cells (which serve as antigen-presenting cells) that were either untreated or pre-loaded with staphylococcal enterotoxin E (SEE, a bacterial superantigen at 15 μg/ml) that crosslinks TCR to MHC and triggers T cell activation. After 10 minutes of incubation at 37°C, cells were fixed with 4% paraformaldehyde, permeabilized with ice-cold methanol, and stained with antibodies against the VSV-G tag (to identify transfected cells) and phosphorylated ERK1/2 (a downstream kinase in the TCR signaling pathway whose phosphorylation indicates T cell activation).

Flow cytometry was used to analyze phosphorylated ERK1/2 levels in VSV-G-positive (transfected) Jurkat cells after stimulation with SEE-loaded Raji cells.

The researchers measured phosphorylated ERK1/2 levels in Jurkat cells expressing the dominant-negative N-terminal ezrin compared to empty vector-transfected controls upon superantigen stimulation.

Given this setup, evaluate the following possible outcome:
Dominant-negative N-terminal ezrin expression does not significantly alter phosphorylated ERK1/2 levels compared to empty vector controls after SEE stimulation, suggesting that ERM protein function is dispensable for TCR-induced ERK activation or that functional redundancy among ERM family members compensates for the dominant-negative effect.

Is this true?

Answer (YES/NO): NO